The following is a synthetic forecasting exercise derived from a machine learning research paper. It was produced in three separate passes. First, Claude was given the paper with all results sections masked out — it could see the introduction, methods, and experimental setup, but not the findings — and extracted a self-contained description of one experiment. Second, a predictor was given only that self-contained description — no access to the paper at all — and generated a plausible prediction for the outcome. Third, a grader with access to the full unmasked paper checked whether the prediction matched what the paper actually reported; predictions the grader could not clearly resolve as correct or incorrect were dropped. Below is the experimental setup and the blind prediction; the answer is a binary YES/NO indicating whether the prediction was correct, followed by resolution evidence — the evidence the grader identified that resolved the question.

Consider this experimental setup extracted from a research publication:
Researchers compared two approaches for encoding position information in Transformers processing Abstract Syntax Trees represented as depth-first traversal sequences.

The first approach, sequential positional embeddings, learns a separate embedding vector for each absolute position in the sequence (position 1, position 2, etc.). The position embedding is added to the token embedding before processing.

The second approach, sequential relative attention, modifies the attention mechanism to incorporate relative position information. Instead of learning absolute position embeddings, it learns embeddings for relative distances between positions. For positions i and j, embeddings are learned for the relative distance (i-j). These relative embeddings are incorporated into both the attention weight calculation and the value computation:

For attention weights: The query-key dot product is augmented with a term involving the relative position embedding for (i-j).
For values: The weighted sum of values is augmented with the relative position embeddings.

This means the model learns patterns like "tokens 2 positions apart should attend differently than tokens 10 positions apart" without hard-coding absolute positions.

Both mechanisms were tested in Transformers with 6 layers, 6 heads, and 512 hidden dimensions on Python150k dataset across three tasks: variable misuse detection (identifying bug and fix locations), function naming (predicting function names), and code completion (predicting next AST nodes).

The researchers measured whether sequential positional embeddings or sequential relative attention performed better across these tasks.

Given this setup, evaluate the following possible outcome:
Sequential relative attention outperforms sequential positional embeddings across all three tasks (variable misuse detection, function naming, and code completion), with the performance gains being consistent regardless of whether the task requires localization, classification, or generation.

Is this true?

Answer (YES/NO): NO